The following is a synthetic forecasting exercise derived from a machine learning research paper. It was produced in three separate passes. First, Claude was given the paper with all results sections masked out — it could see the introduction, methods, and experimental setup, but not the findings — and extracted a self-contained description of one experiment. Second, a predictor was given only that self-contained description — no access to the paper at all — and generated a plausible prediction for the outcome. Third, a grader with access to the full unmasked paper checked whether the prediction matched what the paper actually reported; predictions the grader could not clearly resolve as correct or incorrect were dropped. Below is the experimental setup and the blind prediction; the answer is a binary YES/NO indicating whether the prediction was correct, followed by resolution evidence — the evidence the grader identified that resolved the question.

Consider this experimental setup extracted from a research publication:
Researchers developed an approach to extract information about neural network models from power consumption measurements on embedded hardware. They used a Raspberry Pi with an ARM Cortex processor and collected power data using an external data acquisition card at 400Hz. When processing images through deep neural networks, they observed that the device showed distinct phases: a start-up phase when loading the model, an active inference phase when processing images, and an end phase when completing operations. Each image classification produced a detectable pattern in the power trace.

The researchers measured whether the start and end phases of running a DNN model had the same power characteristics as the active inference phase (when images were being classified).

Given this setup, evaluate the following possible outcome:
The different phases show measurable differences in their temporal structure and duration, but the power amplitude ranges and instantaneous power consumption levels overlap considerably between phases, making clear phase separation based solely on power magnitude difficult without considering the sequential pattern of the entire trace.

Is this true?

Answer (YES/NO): NO